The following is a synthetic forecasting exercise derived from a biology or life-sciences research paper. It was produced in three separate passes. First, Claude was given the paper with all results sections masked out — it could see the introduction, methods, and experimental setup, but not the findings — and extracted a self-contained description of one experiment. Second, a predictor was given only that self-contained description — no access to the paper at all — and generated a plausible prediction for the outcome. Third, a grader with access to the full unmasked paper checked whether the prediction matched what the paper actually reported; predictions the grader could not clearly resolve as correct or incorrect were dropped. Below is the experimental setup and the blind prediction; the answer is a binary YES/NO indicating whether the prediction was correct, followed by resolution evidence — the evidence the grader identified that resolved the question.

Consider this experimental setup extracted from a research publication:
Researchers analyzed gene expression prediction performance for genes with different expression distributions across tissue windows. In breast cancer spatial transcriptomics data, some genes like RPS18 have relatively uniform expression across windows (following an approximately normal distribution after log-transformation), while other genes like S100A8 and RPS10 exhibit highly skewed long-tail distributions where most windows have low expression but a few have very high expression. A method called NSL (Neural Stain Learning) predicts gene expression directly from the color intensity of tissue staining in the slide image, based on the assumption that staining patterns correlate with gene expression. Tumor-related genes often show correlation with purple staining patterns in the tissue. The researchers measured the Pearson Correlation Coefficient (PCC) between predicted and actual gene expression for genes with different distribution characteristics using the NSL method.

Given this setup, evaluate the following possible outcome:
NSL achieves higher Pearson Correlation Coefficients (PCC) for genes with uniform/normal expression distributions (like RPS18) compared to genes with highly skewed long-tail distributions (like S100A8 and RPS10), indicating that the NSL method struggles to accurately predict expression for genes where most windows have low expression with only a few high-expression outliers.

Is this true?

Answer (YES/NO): YES